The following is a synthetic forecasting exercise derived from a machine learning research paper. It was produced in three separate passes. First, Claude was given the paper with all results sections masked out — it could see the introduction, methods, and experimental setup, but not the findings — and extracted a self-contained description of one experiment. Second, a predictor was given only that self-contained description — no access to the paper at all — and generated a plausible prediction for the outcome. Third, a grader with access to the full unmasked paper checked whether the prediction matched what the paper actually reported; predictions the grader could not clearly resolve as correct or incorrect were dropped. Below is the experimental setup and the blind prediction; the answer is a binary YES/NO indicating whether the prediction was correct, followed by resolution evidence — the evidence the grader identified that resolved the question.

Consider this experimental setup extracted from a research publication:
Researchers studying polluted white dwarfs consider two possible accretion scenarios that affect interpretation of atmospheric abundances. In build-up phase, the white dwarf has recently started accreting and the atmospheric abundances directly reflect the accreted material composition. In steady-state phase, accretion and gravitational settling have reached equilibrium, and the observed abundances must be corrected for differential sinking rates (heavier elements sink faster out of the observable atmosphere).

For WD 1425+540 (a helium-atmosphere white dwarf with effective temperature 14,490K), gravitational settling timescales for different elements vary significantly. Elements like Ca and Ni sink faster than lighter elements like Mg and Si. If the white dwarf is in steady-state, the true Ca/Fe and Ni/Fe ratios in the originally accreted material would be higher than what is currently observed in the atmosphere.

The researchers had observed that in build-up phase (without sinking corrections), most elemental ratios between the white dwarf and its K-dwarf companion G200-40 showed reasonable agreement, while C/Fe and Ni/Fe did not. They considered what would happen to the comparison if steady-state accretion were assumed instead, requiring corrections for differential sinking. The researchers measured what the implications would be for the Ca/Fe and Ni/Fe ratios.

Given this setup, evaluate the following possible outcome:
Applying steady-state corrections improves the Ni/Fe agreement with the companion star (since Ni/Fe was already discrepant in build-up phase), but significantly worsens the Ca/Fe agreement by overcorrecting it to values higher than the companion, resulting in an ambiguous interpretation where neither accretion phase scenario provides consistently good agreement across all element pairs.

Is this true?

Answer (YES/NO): NO